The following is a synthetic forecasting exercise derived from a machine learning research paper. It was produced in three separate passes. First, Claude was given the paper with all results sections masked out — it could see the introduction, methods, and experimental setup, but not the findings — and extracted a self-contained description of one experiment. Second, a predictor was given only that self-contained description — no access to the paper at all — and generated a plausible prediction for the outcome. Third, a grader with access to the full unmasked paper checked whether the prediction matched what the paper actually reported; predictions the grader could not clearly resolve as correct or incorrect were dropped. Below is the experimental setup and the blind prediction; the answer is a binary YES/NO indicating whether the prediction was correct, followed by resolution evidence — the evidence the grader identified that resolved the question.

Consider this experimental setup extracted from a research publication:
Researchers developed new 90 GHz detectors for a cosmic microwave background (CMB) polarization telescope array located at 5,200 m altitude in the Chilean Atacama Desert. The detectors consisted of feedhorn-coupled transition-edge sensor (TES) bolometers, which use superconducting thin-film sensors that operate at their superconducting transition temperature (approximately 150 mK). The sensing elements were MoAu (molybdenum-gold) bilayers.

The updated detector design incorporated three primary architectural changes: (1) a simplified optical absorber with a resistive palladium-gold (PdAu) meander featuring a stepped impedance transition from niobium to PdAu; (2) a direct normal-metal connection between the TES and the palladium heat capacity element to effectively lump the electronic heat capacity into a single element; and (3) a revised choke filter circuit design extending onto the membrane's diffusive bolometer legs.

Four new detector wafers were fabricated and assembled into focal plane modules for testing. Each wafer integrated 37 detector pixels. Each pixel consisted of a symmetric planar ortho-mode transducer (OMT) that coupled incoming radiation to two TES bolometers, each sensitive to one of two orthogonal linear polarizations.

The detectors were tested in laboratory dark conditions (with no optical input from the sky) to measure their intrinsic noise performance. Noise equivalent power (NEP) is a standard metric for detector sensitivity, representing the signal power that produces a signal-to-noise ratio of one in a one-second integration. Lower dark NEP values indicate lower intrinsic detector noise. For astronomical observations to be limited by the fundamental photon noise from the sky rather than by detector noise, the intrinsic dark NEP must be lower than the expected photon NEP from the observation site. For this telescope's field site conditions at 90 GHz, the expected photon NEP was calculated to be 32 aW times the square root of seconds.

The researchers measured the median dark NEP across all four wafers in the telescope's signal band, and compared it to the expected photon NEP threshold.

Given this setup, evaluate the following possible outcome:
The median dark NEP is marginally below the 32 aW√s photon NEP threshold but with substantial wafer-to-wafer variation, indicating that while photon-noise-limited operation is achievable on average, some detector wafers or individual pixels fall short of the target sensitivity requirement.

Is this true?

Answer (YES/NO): NO